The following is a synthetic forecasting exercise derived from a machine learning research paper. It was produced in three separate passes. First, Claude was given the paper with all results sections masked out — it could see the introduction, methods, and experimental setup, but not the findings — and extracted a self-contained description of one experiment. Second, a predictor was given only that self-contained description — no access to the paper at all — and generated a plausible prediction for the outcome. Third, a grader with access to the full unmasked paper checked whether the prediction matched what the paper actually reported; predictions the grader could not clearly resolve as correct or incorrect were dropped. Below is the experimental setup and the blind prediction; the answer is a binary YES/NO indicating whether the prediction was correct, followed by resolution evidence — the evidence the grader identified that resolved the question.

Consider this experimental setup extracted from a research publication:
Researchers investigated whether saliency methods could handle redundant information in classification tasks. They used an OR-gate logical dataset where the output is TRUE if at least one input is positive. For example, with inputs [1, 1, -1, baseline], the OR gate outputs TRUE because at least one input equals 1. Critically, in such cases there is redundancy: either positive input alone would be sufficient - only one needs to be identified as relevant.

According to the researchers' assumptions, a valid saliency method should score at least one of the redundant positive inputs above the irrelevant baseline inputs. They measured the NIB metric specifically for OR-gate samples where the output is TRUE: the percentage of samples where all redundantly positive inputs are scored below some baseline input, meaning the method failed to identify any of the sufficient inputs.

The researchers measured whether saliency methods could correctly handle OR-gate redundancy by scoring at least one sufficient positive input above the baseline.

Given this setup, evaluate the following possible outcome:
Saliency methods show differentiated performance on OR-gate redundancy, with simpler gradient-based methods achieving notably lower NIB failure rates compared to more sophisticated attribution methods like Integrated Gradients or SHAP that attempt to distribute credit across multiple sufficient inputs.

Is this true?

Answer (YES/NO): NO